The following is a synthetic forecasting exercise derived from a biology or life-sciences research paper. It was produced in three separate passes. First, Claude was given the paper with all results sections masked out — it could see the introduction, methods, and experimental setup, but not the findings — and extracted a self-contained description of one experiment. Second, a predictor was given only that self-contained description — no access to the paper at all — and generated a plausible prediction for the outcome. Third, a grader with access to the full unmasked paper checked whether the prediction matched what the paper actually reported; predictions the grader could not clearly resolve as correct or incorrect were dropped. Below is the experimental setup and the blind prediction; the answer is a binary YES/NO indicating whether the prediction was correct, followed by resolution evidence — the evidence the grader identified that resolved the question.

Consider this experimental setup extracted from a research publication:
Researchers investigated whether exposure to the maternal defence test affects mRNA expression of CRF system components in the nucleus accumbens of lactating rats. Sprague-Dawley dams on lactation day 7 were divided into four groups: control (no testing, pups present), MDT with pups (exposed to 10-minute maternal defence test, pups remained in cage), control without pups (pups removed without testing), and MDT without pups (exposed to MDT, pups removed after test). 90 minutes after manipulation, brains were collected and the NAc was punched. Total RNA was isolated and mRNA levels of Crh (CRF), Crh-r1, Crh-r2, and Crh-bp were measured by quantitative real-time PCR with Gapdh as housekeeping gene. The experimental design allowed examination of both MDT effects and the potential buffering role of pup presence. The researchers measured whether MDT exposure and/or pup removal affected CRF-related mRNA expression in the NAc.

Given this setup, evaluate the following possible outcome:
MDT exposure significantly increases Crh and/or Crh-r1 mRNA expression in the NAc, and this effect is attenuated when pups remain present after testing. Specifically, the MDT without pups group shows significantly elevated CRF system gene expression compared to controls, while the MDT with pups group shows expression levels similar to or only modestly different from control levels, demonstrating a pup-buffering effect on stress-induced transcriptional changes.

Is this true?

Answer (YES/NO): NO